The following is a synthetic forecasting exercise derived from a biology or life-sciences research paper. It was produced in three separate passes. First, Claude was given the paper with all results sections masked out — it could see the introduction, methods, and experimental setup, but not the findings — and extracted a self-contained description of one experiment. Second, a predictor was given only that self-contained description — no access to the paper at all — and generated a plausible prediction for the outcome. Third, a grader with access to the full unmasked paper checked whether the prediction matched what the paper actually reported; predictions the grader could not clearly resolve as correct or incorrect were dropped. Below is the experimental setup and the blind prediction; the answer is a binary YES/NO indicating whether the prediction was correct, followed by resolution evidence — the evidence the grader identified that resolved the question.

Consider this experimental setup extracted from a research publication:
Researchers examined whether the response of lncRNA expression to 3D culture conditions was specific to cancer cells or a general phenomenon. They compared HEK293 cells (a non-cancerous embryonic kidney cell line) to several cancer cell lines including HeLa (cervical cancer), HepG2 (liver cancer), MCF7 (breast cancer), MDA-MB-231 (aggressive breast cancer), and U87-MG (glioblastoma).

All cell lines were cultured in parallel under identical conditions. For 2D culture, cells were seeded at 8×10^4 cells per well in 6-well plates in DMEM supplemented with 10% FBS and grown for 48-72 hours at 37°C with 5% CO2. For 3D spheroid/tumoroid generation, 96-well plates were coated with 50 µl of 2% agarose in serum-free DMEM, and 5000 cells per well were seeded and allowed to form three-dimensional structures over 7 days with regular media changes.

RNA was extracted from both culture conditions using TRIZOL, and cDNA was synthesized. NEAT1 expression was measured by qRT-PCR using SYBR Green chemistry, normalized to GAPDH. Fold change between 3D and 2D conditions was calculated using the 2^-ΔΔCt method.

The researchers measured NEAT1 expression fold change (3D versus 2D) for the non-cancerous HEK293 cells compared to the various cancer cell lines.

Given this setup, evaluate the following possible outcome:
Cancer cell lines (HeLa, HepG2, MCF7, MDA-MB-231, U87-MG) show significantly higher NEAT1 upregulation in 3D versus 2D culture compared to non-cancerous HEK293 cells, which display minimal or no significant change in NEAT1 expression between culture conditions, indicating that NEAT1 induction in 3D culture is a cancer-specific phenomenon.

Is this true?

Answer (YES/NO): NO